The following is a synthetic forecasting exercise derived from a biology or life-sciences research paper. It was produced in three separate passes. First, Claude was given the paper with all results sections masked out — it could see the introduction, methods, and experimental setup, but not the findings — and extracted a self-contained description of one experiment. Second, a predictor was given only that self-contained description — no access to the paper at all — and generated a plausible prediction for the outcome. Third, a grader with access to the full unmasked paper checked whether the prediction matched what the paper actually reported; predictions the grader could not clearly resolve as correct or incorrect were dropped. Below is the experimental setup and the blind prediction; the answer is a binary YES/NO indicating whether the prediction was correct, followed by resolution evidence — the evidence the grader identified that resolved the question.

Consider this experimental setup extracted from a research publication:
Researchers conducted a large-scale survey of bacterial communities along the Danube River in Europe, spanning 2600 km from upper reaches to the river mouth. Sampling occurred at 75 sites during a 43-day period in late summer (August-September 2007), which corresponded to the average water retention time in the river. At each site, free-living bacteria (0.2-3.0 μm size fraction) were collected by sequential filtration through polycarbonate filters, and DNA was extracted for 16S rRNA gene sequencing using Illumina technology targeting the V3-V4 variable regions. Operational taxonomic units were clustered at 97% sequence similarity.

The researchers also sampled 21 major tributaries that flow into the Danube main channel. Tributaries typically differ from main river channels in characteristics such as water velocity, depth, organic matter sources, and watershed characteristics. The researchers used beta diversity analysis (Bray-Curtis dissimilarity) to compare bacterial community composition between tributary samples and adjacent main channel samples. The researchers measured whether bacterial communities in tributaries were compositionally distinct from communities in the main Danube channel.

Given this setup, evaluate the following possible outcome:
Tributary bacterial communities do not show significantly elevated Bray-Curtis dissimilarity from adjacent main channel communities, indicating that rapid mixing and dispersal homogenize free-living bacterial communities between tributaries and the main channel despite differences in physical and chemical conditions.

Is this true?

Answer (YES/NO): NO